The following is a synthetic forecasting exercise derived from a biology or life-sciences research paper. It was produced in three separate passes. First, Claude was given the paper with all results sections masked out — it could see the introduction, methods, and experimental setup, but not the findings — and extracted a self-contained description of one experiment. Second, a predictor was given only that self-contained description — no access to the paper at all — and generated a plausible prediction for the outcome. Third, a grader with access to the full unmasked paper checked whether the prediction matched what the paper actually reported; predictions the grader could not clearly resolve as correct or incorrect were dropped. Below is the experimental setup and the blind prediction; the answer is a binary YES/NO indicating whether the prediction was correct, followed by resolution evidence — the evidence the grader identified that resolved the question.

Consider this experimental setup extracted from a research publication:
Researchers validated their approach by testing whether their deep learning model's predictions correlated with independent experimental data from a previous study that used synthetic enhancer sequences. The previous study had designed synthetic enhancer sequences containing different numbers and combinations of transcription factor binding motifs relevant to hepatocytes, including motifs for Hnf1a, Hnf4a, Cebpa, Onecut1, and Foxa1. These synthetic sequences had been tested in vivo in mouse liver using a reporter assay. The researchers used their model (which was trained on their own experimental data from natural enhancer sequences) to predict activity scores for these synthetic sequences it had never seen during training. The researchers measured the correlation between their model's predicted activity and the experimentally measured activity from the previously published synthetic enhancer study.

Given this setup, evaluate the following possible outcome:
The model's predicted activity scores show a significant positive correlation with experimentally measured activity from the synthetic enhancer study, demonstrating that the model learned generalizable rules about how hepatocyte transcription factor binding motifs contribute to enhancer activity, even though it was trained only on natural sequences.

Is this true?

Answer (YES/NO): YES